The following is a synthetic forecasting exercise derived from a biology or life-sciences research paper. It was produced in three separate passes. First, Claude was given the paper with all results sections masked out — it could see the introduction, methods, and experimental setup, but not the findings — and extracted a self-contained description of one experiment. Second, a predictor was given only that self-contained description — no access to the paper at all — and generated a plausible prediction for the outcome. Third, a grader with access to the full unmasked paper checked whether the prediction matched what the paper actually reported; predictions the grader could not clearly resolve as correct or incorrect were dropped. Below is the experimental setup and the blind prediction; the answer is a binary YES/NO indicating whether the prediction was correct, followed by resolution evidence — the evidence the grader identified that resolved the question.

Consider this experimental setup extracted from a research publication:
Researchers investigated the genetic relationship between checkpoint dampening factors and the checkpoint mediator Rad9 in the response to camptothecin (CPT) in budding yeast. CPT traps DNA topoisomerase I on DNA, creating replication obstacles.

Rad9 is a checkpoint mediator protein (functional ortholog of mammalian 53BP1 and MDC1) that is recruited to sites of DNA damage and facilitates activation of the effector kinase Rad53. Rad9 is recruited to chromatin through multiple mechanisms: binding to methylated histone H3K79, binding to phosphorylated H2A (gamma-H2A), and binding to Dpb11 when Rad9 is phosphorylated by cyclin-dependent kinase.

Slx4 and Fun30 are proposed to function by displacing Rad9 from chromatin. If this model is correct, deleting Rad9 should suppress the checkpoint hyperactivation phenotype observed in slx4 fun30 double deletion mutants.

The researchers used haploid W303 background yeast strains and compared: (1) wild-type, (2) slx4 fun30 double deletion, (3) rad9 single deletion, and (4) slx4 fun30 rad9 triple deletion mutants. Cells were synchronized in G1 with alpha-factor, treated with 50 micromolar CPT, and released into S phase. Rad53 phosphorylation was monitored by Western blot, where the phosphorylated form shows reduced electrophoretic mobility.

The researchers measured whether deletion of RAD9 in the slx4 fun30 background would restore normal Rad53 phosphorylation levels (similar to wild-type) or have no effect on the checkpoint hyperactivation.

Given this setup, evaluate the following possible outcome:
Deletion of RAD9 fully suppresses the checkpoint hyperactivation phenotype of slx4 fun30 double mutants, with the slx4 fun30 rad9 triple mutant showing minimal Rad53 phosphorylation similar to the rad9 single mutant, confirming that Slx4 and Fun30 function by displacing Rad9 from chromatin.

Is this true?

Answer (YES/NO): YES